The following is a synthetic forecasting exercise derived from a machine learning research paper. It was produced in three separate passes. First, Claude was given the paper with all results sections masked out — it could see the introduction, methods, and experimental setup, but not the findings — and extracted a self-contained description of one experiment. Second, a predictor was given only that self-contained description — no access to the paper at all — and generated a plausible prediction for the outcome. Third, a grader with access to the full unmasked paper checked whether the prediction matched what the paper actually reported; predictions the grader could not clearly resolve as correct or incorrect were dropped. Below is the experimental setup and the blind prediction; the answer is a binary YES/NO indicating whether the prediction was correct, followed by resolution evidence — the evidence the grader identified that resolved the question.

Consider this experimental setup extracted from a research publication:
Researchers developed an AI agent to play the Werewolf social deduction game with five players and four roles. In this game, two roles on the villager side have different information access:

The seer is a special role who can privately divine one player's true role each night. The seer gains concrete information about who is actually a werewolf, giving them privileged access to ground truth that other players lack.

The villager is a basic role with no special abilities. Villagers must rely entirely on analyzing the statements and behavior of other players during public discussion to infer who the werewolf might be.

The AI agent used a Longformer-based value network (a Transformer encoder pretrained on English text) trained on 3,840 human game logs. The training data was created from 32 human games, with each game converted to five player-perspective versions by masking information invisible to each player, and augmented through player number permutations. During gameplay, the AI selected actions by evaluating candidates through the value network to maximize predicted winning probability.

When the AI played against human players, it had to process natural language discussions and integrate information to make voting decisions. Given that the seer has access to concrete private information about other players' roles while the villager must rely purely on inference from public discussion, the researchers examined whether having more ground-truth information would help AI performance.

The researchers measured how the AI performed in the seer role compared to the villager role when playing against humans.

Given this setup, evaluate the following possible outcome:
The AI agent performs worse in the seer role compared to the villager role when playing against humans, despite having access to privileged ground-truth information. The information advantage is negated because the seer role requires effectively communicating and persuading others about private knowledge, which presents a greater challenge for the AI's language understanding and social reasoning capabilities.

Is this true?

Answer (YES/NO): YES